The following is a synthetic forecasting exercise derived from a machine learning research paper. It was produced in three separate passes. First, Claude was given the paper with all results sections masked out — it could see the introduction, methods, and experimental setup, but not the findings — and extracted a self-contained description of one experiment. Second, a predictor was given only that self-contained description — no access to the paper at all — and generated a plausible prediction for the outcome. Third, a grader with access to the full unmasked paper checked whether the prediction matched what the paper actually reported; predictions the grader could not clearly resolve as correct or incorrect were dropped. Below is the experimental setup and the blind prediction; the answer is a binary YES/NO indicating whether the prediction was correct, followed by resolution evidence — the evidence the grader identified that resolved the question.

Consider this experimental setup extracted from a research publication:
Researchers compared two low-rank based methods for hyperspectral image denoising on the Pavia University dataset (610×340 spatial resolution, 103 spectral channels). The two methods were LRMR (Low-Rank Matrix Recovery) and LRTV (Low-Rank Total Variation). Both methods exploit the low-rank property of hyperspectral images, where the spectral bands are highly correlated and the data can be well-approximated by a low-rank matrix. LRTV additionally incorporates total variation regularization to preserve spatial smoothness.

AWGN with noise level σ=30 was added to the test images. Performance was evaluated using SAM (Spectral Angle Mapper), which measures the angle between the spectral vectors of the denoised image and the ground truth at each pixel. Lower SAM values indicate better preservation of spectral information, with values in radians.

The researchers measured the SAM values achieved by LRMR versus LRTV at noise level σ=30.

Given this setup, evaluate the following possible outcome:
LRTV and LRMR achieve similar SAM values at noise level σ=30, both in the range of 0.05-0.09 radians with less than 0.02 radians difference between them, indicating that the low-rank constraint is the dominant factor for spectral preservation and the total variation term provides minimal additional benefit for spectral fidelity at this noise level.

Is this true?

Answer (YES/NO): NO